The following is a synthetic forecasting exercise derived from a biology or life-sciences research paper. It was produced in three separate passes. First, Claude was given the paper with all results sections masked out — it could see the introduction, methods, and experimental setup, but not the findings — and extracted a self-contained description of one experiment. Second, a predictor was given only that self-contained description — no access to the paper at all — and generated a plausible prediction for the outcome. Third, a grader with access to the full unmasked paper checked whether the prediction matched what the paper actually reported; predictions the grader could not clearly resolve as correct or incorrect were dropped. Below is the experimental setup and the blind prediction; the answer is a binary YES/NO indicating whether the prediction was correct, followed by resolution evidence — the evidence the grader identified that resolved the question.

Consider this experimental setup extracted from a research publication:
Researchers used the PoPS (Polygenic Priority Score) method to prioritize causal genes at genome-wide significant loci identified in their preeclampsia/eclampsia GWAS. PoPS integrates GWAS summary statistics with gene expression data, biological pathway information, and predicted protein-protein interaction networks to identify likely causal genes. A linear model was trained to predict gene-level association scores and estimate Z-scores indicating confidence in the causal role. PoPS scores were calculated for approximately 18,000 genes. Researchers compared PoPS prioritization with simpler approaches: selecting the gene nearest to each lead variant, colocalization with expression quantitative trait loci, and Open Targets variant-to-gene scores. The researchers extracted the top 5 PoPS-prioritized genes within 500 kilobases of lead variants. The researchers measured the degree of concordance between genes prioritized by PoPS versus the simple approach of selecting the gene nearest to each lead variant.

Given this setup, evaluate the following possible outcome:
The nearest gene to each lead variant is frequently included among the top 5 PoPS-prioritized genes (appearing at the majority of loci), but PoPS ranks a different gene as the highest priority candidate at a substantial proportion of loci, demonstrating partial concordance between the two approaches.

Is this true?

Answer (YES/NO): YES